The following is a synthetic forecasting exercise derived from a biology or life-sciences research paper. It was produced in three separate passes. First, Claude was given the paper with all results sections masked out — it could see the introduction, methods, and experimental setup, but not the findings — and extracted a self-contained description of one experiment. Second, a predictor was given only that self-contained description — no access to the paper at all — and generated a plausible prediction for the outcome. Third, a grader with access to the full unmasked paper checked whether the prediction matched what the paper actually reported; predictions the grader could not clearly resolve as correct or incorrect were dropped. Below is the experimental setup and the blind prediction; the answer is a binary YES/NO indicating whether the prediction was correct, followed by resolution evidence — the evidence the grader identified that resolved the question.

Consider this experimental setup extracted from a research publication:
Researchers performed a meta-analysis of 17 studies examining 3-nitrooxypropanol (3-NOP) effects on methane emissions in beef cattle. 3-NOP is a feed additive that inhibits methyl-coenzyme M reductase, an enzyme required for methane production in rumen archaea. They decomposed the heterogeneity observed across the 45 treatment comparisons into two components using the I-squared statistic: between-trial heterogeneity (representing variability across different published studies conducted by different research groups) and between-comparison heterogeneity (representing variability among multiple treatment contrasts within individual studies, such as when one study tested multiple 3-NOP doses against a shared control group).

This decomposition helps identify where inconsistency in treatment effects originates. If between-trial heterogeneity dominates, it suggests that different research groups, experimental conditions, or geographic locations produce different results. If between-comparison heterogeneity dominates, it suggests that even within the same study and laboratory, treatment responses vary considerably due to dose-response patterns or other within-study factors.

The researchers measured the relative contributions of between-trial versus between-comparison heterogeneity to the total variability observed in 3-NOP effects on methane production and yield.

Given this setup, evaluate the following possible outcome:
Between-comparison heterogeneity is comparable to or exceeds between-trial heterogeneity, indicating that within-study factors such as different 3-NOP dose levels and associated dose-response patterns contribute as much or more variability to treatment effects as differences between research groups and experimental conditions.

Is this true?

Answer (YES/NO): NO